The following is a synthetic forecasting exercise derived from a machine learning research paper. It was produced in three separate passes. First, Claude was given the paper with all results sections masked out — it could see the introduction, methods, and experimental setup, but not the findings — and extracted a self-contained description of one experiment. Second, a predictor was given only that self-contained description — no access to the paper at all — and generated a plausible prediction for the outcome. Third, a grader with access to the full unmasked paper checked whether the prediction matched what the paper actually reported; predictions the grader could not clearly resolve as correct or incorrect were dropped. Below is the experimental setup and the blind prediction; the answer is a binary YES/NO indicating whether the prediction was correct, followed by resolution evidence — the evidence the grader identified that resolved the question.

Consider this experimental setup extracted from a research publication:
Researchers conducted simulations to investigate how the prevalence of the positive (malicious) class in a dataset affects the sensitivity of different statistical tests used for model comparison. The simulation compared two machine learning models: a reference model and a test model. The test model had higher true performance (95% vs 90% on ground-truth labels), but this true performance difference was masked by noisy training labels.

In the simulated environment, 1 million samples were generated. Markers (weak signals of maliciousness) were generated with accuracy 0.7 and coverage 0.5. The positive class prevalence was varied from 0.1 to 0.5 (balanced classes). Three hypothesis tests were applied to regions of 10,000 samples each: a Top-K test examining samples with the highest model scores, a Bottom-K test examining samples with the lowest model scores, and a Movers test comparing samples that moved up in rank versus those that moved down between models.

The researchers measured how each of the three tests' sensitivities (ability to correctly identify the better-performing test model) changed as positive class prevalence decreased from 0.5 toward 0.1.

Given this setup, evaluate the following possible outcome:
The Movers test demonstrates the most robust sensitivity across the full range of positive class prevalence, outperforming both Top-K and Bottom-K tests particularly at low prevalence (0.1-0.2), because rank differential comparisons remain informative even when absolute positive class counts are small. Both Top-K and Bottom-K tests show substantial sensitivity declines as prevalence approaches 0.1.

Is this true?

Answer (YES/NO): NO